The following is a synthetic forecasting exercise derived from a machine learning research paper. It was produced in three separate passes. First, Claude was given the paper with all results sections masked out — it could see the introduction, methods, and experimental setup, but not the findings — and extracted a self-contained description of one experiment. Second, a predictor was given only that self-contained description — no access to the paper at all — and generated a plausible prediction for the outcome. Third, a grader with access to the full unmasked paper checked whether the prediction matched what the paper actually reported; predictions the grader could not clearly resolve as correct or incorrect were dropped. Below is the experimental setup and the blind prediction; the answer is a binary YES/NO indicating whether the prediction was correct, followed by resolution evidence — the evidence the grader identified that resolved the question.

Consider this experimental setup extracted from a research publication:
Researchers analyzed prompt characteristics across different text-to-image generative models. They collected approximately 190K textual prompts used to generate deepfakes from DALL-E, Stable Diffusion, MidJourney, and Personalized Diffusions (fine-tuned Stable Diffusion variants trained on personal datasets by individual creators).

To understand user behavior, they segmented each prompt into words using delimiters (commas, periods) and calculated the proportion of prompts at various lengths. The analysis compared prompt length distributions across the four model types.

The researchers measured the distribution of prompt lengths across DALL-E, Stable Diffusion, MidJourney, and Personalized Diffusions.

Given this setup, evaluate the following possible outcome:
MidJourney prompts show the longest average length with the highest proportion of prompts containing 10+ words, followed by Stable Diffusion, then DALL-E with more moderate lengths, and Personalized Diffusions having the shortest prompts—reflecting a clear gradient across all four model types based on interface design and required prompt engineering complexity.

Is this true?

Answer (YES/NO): NO